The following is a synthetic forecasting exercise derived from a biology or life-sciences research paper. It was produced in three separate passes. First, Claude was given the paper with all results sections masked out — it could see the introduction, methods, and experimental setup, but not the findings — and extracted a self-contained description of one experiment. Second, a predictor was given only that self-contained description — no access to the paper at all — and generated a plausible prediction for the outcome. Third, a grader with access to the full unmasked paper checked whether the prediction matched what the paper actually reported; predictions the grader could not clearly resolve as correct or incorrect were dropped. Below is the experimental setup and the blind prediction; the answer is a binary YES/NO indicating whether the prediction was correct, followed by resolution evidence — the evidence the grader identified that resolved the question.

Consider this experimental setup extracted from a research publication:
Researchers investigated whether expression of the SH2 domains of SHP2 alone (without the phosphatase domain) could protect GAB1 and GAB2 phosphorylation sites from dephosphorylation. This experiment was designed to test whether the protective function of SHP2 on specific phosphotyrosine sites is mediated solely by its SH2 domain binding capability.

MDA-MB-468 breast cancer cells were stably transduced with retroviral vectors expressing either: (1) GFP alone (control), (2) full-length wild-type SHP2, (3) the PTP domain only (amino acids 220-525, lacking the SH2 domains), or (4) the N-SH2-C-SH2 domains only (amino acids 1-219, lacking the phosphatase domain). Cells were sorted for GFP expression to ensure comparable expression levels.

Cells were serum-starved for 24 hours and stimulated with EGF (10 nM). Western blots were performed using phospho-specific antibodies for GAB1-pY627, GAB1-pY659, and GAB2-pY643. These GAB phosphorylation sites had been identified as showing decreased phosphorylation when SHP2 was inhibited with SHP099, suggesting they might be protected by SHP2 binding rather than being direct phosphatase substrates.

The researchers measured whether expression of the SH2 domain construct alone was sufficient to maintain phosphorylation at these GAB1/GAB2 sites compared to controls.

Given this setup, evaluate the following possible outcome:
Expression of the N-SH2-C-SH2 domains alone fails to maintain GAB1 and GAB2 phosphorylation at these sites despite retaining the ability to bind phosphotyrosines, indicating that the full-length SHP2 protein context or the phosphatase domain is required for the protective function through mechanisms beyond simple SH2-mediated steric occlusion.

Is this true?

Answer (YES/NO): NO